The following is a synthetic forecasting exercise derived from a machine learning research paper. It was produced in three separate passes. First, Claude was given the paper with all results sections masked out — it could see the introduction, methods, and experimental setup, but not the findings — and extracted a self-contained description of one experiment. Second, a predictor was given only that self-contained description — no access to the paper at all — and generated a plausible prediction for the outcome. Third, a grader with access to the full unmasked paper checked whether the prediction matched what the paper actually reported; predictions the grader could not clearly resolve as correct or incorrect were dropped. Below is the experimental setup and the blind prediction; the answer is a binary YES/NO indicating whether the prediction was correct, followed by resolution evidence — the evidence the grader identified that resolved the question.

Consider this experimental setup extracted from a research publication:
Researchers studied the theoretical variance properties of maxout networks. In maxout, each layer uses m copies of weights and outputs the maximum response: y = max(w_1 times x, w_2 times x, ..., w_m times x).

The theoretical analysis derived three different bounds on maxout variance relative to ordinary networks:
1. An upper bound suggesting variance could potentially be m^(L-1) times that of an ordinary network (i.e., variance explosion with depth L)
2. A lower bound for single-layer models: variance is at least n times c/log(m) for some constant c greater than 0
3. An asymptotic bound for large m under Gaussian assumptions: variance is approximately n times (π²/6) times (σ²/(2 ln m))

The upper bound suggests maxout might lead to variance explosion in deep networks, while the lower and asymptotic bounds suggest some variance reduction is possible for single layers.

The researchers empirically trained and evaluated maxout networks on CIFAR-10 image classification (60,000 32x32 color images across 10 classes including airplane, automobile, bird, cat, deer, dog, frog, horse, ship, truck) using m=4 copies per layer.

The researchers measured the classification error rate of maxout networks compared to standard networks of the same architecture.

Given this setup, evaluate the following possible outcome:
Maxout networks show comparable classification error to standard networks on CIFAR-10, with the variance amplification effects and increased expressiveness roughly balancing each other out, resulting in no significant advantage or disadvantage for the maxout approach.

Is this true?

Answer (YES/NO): NO